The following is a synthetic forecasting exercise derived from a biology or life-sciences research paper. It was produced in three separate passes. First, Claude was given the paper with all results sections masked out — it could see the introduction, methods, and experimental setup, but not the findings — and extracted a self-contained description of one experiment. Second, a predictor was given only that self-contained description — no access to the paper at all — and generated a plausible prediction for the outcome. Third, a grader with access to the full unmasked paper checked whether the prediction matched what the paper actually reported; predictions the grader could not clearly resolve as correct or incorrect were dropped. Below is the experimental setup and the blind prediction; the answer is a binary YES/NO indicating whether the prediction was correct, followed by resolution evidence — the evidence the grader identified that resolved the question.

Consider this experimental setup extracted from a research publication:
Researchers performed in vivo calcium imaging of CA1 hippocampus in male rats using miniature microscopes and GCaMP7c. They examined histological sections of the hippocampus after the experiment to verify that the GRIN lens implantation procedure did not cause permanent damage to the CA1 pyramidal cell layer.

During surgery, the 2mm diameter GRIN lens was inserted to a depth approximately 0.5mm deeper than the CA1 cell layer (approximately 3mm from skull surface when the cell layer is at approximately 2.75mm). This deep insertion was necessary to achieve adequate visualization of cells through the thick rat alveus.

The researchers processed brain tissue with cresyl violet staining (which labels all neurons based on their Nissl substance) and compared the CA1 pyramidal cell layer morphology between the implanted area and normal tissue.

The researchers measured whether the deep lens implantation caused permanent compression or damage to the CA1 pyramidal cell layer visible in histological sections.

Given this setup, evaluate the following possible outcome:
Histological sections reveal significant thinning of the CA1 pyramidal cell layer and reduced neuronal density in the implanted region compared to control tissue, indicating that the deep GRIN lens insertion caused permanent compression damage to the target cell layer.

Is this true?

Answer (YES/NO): NO